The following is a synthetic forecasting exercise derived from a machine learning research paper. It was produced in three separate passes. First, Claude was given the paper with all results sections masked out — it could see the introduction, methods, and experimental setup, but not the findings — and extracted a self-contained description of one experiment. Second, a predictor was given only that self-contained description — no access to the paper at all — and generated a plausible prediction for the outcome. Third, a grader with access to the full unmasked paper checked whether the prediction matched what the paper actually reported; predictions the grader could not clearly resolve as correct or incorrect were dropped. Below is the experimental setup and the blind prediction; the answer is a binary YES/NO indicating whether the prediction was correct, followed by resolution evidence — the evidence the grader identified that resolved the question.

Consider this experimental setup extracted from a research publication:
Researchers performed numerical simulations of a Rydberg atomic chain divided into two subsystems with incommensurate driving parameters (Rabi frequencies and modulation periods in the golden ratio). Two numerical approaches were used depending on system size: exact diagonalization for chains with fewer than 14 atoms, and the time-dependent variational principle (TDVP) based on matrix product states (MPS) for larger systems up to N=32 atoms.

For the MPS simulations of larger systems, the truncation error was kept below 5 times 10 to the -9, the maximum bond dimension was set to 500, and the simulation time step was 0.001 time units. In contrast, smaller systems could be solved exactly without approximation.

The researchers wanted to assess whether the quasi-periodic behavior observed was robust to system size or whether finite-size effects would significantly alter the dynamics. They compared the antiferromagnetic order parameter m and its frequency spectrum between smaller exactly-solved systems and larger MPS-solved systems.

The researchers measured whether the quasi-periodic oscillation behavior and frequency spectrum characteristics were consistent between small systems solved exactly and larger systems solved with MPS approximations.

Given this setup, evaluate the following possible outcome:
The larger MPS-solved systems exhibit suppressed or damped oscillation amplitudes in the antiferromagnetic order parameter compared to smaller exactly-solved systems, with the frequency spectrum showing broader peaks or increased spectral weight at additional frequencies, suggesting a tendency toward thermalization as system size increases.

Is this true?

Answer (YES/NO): NO